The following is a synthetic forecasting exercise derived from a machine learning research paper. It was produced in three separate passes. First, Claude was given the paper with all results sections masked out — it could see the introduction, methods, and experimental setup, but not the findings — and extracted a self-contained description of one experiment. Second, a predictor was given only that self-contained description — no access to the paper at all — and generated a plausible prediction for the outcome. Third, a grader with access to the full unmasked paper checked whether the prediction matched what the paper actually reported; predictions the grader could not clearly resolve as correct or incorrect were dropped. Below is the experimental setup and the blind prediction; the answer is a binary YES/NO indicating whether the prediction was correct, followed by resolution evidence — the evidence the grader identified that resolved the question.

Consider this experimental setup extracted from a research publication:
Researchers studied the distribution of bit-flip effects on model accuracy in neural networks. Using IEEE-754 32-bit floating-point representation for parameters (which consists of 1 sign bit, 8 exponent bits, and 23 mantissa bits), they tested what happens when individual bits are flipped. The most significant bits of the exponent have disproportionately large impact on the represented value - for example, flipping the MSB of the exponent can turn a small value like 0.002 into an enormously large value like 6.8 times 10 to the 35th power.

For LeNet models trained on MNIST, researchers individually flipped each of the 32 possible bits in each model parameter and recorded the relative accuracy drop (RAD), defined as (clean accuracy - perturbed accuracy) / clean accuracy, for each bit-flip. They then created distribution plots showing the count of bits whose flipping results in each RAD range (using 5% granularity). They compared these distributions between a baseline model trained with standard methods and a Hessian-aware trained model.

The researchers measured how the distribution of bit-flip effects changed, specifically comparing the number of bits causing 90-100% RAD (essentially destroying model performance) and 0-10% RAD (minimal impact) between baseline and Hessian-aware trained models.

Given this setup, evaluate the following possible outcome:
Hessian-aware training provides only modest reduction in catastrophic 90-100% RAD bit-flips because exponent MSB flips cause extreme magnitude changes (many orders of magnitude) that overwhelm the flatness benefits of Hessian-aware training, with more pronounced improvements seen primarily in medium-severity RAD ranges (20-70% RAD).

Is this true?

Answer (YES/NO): NO